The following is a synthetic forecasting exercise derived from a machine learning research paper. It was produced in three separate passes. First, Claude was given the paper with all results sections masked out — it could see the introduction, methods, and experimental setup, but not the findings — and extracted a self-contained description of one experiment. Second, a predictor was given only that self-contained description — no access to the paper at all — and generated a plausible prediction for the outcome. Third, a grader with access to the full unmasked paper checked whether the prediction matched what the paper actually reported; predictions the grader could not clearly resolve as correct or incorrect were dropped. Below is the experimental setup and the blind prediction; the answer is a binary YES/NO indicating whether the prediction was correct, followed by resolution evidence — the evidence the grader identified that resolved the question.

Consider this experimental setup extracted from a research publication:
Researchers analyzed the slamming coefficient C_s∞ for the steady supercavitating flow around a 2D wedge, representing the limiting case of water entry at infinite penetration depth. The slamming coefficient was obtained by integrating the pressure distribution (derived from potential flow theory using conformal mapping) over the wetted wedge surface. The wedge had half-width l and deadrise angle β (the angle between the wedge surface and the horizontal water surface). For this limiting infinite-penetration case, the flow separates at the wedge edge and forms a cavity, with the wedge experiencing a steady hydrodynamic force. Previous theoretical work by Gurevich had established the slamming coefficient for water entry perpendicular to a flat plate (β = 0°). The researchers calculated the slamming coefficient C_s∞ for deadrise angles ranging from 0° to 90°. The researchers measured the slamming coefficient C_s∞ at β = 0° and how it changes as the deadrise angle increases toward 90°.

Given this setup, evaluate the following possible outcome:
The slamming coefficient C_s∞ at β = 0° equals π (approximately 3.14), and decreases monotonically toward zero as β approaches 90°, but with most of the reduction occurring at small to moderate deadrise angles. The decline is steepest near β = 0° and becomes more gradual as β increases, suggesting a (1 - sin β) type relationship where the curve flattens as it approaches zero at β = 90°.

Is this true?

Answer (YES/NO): NO